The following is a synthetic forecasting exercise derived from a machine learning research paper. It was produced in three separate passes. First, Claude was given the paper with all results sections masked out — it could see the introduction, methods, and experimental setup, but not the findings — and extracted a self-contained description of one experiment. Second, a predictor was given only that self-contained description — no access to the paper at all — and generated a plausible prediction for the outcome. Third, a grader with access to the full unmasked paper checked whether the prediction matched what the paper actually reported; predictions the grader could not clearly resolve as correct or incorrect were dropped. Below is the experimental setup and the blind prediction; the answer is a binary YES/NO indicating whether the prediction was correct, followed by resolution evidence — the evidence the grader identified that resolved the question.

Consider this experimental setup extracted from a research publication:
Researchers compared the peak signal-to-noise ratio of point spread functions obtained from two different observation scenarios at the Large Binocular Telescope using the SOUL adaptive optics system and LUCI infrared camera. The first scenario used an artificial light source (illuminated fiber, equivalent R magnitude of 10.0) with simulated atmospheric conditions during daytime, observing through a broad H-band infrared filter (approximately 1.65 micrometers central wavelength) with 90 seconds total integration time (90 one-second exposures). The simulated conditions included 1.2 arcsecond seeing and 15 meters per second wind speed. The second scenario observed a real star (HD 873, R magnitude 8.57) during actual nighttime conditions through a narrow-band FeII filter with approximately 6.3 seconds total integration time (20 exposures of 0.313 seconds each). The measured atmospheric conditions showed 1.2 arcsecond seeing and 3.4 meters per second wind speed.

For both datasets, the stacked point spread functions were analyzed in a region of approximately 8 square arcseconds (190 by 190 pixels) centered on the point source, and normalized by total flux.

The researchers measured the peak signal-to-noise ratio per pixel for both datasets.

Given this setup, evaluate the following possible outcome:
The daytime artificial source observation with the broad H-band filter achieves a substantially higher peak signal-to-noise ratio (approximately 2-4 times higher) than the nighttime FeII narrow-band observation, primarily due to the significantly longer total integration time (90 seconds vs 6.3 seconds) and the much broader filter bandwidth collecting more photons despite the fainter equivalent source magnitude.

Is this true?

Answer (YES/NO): NO